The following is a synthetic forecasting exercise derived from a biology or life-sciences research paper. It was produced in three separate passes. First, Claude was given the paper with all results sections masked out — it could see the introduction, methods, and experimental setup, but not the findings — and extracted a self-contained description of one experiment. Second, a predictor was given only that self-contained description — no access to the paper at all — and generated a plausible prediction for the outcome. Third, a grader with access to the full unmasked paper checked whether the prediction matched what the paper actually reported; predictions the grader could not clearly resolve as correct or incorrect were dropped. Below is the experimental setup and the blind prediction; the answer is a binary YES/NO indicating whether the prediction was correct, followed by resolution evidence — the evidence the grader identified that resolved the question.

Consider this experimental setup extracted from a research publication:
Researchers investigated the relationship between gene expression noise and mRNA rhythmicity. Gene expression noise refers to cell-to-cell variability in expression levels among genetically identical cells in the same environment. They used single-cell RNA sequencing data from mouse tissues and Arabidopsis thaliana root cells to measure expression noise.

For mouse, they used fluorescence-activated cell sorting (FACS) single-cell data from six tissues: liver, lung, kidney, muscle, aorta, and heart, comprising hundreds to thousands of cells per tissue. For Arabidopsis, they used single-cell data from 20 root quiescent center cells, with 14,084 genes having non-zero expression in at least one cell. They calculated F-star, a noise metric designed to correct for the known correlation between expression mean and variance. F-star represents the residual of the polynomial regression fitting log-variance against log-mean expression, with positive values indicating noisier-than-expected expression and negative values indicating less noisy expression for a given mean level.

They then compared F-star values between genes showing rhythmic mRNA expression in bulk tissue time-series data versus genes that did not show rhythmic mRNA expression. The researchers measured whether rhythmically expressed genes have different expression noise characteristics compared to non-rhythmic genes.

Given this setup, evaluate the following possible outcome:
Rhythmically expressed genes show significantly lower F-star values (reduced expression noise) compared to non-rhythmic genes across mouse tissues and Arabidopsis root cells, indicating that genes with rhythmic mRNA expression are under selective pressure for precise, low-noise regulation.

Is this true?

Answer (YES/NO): YES